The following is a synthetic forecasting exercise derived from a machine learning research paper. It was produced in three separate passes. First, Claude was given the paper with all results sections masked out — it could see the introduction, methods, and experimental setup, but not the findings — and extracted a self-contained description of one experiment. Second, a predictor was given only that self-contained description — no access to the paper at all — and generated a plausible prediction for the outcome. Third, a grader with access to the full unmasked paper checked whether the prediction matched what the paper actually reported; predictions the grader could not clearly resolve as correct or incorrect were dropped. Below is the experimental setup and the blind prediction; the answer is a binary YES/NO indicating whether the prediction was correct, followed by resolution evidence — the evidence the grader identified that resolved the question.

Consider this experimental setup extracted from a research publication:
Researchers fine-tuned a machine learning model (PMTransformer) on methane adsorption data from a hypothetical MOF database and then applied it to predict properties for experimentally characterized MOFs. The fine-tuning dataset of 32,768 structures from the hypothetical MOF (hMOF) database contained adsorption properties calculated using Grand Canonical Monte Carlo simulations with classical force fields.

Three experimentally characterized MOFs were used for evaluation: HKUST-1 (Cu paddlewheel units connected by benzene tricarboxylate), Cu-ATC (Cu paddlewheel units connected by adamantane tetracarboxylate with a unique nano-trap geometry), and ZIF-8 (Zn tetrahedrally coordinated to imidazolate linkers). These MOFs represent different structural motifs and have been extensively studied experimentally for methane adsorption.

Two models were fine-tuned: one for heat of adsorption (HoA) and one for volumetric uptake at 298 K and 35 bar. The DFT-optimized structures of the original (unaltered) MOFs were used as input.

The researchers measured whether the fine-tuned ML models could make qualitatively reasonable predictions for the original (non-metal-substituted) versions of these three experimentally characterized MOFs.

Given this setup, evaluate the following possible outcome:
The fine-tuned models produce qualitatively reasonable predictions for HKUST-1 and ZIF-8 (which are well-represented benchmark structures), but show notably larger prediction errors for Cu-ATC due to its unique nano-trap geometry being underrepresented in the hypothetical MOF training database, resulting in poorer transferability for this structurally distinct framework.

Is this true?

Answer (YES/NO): NO